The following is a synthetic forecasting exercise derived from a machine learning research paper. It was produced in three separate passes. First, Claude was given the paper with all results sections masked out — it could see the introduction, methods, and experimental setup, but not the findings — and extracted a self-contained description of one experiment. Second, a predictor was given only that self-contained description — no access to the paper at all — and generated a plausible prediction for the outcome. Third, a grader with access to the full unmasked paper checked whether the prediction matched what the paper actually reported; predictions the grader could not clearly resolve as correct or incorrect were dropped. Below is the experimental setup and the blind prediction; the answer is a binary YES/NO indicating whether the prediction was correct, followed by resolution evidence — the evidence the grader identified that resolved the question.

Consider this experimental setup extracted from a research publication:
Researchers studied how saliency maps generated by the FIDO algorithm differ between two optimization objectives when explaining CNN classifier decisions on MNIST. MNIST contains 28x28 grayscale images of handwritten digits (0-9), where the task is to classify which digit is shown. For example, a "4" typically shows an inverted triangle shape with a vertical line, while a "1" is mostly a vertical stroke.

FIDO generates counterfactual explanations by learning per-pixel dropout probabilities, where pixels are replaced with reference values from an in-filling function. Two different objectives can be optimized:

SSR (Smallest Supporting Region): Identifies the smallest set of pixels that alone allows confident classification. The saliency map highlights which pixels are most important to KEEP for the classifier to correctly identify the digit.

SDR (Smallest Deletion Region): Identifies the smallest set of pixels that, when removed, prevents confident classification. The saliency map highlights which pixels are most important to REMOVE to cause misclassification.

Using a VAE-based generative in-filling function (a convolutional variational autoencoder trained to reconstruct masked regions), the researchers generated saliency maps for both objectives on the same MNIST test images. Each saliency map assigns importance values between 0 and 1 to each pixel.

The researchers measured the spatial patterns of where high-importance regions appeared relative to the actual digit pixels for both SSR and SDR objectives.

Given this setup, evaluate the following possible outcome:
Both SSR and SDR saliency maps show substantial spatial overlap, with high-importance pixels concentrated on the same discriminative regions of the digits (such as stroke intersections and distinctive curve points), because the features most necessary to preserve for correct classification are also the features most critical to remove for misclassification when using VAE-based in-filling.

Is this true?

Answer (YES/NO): NO